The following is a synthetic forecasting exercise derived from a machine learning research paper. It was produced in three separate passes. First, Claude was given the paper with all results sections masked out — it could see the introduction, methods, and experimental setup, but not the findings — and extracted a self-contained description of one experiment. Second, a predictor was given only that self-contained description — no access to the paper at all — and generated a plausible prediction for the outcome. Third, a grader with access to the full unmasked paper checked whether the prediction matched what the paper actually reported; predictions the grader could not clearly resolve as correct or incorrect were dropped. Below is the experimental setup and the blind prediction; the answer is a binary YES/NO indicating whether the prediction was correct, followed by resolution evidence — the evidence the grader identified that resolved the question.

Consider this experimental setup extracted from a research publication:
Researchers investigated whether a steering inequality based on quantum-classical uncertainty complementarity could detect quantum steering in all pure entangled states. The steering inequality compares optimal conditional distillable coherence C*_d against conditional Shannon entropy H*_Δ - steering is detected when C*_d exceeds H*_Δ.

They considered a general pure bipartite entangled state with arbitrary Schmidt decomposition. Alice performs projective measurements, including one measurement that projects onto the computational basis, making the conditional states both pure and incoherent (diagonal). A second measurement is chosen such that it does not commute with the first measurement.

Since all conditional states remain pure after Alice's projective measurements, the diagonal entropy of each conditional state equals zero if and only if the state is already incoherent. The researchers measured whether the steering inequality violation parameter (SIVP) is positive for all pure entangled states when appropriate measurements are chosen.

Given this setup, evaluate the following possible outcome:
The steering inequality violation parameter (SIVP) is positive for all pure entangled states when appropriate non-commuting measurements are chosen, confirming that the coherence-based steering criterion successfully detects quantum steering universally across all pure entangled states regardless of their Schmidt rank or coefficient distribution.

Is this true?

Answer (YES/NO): YES